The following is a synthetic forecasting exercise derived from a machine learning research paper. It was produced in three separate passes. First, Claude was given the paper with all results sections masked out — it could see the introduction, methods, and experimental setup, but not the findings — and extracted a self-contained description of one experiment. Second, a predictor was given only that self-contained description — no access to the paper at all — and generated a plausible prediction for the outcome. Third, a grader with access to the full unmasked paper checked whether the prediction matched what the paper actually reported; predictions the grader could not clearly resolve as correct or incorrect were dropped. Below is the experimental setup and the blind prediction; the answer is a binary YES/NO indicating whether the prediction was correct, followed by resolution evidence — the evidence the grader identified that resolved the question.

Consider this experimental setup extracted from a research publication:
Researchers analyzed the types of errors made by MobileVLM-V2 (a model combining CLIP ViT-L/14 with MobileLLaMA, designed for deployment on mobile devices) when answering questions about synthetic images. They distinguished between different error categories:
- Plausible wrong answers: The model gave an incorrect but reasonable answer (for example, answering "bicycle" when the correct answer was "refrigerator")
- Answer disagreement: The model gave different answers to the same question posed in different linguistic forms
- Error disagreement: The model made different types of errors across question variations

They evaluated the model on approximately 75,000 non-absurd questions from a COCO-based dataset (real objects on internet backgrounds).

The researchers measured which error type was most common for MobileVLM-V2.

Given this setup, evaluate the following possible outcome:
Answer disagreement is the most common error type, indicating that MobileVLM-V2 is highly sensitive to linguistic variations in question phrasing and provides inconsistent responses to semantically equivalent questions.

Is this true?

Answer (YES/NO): YES